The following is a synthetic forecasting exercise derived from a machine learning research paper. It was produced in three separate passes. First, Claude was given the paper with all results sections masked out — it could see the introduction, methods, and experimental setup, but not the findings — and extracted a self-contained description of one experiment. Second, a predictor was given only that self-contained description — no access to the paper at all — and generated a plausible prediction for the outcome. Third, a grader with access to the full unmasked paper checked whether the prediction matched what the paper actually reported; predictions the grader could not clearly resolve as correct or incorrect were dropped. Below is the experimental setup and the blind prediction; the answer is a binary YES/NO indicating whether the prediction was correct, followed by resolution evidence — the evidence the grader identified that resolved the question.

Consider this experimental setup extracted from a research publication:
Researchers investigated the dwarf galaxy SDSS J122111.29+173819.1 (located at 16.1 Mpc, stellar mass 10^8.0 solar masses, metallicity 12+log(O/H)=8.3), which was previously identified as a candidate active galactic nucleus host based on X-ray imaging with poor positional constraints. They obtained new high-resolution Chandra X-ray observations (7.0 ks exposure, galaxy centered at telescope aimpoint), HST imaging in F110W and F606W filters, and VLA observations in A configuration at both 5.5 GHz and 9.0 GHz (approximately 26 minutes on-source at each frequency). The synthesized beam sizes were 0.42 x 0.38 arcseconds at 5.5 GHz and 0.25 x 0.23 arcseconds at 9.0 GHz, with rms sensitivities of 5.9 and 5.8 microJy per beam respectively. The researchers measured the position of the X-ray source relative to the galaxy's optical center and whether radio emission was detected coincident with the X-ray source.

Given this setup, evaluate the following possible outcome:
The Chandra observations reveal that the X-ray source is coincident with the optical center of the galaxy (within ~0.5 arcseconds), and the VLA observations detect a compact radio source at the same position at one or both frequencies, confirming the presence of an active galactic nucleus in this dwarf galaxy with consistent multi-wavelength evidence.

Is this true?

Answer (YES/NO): NO